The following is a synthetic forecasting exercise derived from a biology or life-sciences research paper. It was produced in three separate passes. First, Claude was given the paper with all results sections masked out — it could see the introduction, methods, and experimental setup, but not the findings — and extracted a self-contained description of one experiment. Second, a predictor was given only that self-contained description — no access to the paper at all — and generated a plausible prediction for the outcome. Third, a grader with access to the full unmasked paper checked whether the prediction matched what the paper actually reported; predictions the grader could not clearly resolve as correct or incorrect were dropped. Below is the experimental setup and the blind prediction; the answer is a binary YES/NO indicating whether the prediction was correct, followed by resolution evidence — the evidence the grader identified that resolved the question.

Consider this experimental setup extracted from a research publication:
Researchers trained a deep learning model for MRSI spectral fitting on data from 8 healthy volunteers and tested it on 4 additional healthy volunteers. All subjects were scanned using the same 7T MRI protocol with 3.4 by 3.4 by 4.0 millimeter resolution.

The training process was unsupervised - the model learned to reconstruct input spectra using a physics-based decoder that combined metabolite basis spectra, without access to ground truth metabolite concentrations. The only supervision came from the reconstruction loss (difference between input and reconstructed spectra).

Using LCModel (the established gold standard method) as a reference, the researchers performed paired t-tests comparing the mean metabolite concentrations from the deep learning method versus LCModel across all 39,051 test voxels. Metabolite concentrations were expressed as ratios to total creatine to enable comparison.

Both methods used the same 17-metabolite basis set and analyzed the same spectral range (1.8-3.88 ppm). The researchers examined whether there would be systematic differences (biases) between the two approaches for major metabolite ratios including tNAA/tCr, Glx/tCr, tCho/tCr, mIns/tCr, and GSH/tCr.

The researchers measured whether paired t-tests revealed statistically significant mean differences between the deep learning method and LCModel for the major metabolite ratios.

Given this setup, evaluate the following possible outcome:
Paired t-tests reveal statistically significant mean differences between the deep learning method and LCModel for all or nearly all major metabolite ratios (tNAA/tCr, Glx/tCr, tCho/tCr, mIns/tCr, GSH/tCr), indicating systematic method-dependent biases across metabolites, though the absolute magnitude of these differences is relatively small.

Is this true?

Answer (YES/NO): NO